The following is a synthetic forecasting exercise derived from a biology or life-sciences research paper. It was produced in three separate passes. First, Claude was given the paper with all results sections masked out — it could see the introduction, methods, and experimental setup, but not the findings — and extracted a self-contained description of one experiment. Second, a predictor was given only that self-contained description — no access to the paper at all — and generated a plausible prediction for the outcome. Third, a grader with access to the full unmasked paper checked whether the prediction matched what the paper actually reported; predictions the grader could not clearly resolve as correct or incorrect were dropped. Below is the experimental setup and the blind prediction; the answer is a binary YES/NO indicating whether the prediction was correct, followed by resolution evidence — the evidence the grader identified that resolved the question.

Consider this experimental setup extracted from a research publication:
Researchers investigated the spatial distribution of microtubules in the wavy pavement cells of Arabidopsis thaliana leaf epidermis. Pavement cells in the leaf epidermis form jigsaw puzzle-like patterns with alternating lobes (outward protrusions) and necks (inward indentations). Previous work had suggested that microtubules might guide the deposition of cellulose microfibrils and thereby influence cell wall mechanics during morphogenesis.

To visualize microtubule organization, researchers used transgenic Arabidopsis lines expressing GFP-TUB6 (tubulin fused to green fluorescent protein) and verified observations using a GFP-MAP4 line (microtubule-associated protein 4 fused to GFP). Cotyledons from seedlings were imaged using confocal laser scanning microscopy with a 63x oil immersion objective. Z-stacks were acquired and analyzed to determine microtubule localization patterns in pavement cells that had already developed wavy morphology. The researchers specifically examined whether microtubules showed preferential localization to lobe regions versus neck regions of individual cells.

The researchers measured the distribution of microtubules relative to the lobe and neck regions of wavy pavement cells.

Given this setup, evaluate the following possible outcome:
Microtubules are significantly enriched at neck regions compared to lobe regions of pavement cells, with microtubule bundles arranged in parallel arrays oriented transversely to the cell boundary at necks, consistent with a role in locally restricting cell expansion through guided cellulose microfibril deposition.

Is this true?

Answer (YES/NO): NO